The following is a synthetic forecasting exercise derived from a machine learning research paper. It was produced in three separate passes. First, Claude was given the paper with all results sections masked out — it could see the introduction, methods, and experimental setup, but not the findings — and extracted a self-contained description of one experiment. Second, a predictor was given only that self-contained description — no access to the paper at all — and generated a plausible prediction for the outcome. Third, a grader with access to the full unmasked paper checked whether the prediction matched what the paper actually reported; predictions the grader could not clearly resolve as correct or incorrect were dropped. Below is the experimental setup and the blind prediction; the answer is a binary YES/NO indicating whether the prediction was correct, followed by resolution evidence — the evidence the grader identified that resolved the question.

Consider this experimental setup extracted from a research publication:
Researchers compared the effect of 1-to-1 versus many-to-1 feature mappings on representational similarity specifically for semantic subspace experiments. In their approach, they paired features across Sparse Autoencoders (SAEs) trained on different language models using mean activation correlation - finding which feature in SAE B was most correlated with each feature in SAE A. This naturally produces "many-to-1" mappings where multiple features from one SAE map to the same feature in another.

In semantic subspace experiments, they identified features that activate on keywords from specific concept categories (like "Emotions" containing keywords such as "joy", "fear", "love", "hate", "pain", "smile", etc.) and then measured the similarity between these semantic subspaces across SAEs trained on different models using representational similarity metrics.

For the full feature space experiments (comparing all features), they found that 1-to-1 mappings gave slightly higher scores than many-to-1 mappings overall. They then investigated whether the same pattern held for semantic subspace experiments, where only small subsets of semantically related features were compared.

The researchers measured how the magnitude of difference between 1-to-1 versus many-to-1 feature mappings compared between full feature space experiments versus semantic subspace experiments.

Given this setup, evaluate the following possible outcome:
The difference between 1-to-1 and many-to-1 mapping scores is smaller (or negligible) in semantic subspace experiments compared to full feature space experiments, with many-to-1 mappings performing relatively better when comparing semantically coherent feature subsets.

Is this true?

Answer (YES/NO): NO